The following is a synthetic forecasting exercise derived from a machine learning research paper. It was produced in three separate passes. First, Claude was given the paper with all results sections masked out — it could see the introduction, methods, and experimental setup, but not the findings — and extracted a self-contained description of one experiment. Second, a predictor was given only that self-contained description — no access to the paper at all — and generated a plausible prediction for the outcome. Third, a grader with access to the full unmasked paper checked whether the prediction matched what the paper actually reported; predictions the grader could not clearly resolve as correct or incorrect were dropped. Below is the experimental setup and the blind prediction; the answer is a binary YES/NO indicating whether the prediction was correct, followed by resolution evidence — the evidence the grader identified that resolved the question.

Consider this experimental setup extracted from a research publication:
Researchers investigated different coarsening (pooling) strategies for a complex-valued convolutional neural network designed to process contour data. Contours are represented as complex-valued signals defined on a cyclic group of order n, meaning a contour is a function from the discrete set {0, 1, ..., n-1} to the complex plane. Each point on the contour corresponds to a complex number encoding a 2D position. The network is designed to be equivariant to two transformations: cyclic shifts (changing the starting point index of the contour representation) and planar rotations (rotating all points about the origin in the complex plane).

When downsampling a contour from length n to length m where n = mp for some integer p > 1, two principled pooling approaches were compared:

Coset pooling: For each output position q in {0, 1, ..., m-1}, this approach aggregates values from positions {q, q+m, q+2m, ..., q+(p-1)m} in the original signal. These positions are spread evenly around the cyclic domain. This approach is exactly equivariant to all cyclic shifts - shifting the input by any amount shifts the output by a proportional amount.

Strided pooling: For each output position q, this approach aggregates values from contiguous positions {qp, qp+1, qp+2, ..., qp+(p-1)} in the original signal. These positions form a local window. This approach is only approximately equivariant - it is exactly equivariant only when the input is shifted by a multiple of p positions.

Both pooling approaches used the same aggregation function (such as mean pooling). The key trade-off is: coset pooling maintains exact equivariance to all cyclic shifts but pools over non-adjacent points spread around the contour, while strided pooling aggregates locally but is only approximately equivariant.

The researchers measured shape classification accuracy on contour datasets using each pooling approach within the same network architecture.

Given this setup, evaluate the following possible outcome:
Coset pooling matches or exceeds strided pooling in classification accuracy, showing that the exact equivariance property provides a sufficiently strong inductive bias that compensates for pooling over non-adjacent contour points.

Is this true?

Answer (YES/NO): NO